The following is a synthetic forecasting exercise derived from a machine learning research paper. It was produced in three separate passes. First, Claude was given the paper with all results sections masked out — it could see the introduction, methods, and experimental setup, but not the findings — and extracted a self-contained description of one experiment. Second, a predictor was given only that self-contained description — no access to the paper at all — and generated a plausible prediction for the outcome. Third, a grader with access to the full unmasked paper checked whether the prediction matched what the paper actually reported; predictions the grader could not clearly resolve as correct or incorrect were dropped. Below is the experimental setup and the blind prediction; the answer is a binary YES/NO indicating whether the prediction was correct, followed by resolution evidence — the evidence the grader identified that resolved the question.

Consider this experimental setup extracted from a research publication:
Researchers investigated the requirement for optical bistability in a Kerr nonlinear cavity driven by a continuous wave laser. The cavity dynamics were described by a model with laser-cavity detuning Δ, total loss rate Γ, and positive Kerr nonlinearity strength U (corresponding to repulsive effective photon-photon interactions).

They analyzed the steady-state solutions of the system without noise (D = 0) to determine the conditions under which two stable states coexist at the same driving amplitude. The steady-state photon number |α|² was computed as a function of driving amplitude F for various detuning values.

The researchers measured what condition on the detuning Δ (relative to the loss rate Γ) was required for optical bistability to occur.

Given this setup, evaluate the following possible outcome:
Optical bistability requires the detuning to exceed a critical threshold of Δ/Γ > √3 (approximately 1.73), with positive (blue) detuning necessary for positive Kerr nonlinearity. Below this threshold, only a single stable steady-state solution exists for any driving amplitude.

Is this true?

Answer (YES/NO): NO